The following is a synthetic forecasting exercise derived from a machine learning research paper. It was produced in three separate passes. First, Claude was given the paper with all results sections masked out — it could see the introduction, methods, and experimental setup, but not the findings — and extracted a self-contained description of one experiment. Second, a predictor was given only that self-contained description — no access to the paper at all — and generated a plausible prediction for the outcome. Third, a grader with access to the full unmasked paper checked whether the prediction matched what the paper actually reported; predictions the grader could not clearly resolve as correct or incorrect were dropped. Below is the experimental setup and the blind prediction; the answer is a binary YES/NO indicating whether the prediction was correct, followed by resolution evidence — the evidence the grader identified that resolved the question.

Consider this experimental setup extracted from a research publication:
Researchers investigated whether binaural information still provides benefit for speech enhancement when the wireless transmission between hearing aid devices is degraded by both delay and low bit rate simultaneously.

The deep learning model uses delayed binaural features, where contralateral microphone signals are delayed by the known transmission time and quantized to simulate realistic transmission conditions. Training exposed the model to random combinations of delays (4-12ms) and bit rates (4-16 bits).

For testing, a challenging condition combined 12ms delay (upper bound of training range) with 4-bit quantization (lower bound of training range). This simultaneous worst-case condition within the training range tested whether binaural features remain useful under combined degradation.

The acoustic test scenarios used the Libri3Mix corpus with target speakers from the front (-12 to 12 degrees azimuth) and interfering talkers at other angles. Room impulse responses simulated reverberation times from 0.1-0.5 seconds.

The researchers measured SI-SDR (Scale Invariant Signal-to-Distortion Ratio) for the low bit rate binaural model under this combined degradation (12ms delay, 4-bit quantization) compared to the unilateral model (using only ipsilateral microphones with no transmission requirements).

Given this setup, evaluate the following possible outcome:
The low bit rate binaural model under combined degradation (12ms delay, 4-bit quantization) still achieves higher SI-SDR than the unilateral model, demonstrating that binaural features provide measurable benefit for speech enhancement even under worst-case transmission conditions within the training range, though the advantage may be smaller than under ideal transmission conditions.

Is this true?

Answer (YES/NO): YES